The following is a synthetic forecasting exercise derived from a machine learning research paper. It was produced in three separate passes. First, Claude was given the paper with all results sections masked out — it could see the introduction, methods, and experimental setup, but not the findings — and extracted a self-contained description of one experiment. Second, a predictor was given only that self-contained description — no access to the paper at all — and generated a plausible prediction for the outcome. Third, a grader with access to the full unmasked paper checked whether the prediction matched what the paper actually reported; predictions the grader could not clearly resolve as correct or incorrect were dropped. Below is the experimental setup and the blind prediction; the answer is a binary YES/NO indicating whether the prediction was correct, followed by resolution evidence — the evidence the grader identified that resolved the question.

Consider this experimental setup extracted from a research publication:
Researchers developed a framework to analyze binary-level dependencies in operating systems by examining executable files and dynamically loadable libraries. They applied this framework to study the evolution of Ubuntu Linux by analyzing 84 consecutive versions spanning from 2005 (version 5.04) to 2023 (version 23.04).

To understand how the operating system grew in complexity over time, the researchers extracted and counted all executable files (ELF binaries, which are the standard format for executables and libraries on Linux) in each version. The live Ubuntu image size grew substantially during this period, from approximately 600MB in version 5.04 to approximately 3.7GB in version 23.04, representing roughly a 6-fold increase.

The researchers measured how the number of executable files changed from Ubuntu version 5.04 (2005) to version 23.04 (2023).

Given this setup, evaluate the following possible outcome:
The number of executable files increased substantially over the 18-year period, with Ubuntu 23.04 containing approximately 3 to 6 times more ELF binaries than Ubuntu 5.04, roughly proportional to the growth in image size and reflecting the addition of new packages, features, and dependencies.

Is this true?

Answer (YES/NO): NO